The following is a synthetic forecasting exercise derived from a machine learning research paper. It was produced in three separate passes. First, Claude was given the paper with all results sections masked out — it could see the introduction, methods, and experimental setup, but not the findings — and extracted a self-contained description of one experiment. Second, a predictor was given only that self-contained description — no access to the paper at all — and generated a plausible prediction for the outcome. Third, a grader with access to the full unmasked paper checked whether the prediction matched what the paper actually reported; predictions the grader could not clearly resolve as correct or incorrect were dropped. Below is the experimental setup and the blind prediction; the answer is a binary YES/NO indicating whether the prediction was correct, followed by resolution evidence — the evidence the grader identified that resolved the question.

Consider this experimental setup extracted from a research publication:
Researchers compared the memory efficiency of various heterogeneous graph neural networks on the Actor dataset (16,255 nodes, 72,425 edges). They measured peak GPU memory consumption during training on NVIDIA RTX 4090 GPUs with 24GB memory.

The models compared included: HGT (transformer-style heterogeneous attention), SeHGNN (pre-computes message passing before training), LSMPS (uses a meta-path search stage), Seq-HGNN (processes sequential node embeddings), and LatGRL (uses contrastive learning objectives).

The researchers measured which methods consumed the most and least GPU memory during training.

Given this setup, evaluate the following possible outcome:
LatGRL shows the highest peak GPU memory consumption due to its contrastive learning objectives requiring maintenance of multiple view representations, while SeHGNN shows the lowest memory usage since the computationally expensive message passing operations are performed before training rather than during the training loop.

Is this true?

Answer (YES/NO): NO